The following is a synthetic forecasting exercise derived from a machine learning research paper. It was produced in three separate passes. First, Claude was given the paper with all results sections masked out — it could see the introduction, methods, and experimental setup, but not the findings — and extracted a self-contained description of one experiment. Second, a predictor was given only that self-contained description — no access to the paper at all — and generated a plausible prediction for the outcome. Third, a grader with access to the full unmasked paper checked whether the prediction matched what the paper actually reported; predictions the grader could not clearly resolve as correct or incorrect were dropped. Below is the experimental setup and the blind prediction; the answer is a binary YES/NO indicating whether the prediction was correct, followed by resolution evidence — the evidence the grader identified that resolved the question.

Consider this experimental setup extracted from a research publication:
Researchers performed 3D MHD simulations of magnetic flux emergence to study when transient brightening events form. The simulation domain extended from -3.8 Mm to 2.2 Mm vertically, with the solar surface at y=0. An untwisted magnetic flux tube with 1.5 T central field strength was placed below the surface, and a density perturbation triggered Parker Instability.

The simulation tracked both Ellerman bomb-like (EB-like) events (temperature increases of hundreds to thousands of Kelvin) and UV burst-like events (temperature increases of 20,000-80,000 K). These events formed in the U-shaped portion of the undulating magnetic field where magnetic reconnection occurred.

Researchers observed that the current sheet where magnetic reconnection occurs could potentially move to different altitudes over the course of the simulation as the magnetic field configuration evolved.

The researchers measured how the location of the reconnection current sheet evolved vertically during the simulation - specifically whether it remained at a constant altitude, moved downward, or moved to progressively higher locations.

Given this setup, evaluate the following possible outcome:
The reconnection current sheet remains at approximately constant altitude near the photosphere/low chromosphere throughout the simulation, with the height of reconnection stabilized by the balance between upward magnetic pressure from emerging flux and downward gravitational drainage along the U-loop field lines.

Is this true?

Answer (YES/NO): NO